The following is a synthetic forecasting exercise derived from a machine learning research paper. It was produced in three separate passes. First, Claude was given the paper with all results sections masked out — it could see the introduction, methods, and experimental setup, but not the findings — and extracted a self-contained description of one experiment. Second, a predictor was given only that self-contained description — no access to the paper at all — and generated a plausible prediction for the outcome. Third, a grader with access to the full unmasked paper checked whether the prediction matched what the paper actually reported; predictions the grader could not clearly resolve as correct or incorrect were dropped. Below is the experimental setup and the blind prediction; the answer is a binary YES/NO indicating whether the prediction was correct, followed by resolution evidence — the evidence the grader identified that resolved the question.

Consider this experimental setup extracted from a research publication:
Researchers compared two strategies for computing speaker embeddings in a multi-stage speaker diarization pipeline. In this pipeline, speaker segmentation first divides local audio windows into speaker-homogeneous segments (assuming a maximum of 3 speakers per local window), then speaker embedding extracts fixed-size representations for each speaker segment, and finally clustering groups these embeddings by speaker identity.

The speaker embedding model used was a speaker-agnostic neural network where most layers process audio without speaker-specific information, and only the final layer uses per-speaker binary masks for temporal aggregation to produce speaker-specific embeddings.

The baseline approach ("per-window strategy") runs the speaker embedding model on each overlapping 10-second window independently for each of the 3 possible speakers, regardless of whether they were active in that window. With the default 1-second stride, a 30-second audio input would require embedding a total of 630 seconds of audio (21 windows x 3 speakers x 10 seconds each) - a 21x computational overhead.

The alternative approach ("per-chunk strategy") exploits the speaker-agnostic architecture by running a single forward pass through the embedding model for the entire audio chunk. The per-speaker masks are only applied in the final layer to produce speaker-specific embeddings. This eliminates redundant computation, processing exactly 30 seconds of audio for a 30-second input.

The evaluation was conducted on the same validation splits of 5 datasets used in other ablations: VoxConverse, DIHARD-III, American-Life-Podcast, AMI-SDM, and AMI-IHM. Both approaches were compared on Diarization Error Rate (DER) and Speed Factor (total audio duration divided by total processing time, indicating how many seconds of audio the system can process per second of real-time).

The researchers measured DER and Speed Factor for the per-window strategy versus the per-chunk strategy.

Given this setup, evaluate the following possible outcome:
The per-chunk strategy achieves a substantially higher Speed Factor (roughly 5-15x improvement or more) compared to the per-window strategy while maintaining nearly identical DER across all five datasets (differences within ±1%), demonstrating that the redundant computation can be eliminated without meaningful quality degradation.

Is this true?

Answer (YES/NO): NO